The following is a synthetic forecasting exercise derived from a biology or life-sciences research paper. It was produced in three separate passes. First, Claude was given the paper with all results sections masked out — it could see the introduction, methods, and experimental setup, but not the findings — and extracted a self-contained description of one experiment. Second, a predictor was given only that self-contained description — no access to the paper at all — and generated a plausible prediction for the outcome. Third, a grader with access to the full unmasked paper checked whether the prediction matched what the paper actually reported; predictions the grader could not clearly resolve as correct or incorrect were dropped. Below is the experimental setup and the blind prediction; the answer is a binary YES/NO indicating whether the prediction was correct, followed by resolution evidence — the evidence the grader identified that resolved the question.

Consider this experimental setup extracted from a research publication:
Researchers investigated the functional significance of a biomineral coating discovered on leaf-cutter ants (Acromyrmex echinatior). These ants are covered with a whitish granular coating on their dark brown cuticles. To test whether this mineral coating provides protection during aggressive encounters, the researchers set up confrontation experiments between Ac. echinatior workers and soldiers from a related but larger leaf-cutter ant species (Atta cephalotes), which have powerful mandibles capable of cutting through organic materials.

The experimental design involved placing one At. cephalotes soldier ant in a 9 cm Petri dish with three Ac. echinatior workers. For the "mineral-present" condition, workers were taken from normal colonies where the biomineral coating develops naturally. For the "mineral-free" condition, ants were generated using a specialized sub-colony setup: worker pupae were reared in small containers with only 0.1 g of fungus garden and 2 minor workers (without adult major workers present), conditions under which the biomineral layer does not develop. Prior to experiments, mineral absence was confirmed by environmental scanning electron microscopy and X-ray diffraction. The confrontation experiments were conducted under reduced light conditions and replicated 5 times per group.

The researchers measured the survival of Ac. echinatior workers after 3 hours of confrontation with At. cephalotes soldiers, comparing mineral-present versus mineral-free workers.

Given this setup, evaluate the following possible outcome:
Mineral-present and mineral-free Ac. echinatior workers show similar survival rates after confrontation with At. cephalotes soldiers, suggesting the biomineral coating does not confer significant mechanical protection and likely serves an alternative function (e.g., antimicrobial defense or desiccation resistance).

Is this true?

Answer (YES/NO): NO